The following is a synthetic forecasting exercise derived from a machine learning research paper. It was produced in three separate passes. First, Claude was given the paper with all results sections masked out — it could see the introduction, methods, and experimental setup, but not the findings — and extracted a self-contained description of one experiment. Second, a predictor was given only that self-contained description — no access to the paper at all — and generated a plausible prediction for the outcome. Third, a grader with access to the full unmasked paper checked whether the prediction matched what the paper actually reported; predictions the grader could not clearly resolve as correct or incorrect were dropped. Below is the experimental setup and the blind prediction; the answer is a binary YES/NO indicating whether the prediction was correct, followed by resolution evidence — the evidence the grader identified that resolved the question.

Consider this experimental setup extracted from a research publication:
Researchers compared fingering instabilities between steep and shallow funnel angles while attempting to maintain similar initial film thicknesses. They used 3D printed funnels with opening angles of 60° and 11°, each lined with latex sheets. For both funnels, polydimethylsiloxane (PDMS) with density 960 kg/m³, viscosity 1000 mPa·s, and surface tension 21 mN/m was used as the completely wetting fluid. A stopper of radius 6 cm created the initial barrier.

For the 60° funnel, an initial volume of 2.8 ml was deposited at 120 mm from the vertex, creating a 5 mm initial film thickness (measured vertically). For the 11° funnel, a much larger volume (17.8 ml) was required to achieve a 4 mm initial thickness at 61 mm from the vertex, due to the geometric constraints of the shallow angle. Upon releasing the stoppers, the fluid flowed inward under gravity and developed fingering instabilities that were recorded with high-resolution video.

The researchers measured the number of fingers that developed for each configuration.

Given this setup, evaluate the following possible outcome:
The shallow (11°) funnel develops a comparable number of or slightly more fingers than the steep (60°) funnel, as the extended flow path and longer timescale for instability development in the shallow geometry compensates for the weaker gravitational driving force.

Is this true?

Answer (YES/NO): NO